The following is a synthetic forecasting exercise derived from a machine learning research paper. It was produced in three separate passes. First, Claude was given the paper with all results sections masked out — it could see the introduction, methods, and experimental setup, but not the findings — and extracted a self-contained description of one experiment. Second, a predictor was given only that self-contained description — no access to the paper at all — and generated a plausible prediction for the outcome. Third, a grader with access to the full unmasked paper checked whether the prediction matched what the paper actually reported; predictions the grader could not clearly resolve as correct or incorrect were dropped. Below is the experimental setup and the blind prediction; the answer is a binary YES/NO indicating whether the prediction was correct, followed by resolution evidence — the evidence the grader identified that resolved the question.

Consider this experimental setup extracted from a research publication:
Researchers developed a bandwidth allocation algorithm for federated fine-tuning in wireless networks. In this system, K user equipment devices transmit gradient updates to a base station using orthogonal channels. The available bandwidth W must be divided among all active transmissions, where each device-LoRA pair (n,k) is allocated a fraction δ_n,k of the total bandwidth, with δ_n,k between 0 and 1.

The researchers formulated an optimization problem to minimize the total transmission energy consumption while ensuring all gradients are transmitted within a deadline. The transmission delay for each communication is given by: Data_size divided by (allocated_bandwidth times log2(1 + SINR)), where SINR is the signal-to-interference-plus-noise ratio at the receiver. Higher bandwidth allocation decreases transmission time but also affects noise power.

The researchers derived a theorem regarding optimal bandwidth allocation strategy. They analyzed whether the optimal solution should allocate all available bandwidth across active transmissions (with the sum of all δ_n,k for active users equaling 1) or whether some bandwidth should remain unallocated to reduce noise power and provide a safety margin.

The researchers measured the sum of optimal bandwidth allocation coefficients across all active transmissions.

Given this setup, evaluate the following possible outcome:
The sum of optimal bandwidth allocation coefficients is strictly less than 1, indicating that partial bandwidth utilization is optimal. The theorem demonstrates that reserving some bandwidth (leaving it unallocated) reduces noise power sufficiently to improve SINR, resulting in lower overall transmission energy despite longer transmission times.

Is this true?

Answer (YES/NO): NO